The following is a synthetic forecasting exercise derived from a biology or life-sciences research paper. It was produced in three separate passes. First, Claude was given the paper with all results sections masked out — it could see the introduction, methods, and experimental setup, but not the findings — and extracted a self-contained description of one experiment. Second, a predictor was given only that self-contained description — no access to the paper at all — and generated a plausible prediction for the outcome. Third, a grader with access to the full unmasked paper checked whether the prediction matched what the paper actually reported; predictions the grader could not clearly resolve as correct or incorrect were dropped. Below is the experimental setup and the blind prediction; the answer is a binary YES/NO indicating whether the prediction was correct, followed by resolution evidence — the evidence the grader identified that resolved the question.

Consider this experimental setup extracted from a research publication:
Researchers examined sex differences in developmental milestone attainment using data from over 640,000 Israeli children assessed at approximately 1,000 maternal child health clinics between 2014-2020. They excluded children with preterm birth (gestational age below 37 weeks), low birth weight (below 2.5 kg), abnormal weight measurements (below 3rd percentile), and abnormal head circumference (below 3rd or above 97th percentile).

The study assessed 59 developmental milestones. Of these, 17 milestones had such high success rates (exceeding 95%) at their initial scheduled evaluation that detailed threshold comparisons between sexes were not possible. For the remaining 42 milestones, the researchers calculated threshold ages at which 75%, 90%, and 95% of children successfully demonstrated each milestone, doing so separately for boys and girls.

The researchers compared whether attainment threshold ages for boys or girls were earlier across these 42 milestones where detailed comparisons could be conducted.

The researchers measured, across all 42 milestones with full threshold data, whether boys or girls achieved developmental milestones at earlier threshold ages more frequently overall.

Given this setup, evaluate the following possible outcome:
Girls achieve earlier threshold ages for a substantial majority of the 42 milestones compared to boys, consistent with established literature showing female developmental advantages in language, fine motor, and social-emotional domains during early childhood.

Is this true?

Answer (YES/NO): YES